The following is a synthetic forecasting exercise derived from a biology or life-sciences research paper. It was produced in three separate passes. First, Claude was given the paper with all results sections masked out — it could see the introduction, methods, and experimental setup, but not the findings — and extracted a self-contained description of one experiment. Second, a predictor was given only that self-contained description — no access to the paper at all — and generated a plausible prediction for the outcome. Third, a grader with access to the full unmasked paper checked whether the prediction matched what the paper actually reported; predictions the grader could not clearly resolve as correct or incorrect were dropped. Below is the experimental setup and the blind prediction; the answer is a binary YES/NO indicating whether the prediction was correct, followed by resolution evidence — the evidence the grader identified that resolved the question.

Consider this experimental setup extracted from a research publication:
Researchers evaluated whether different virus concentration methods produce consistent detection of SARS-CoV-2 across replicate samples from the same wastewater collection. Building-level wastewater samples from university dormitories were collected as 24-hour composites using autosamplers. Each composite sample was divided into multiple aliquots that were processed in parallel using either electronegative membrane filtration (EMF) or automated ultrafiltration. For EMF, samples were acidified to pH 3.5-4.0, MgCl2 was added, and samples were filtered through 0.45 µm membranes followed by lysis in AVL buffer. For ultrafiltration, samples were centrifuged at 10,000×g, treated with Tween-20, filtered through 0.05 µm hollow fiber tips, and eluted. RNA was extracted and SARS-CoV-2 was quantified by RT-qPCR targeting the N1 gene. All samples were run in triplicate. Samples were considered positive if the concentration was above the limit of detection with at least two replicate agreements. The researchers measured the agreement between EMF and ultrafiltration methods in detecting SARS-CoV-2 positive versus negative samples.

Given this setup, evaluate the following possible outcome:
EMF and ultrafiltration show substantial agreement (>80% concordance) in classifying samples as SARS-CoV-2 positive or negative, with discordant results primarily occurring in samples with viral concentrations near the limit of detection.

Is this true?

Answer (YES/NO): NO